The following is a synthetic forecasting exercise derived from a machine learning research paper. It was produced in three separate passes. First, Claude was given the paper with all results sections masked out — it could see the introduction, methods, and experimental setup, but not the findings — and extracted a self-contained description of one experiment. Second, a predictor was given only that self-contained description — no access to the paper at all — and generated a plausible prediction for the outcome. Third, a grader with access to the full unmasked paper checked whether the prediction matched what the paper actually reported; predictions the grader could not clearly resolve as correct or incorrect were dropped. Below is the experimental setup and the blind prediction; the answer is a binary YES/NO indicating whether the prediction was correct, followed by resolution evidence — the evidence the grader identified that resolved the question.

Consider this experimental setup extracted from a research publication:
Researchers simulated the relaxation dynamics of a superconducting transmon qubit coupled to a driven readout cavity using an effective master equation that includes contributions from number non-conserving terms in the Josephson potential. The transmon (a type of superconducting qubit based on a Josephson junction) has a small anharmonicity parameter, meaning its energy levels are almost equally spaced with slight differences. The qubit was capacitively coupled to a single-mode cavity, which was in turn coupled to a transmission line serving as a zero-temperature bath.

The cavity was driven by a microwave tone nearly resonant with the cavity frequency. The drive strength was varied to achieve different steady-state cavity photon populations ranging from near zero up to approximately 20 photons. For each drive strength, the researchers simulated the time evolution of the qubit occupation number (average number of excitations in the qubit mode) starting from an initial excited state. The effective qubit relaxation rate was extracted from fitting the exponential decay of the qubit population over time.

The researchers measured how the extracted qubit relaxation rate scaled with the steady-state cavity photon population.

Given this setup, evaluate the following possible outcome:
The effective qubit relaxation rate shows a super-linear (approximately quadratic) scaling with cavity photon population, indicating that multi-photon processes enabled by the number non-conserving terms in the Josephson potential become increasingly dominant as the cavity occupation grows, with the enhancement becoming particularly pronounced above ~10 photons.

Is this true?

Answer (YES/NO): NO